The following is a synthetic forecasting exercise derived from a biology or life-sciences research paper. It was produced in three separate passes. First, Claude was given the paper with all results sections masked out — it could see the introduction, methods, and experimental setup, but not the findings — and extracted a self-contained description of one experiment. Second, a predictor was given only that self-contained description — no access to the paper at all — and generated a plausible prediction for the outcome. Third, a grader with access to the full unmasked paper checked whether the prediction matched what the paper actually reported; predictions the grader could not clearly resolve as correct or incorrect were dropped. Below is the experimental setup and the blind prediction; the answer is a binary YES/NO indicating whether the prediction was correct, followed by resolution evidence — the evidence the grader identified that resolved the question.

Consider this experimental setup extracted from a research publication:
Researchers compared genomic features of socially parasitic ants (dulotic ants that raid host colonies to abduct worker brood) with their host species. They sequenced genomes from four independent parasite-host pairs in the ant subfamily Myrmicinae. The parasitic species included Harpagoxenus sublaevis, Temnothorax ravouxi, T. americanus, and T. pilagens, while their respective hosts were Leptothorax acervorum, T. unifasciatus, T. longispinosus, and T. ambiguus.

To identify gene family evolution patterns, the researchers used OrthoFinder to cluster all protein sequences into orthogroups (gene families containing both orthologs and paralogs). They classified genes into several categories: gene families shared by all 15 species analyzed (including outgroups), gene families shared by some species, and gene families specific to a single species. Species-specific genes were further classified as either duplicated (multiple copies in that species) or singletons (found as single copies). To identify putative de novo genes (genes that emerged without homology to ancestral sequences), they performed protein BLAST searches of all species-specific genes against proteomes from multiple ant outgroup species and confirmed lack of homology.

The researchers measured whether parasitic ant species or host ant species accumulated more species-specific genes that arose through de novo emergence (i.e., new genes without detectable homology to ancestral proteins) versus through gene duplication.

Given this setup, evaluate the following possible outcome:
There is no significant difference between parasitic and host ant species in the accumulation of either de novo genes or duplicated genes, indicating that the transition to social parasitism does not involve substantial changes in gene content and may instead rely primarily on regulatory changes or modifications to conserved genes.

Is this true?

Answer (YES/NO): NO